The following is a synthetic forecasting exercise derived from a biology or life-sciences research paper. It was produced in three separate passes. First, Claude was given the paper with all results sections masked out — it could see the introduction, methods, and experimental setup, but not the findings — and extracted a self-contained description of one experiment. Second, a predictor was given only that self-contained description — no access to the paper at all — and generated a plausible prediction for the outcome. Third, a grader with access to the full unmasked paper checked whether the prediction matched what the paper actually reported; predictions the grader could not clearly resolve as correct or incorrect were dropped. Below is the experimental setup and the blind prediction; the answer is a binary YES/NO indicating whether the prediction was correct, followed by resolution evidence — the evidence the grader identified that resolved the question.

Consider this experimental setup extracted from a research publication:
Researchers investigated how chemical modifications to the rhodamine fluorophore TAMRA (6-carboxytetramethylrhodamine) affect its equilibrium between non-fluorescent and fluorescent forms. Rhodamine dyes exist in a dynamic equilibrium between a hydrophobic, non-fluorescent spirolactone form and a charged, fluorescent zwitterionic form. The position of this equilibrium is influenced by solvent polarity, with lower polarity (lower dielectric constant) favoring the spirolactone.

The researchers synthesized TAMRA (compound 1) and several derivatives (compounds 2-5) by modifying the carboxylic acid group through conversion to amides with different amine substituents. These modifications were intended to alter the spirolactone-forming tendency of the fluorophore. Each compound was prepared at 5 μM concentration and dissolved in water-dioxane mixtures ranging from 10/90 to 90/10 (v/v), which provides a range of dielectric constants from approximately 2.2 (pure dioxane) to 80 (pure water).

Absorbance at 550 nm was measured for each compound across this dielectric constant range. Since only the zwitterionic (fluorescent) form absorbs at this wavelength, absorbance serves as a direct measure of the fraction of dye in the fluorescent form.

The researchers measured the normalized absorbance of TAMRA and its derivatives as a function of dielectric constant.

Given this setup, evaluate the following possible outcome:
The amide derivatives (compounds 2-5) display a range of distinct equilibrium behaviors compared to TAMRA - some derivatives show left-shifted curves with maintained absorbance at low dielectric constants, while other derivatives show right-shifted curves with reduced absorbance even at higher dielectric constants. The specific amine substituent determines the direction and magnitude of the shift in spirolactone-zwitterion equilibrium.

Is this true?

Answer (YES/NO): NO